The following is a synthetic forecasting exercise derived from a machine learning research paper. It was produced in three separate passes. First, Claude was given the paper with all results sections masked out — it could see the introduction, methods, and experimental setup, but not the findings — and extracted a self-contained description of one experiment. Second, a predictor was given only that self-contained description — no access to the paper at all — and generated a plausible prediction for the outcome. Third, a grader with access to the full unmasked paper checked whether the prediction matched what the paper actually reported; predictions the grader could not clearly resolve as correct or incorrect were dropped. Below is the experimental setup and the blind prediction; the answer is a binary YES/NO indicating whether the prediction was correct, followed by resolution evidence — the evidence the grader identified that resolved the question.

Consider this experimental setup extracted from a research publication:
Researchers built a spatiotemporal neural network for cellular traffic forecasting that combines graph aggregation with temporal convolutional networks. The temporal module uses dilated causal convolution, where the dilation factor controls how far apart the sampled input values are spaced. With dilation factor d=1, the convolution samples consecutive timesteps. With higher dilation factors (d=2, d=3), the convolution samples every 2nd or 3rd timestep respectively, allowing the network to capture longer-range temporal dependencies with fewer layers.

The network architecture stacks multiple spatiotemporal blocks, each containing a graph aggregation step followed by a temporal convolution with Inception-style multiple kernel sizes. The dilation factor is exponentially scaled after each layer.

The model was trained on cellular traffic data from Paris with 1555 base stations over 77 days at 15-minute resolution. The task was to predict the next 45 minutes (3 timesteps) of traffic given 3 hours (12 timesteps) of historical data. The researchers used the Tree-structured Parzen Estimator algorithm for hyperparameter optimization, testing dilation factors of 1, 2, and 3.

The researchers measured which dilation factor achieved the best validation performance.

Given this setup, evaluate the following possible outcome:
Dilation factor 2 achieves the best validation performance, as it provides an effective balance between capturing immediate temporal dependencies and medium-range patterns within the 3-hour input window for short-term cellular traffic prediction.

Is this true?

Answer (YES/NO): NO